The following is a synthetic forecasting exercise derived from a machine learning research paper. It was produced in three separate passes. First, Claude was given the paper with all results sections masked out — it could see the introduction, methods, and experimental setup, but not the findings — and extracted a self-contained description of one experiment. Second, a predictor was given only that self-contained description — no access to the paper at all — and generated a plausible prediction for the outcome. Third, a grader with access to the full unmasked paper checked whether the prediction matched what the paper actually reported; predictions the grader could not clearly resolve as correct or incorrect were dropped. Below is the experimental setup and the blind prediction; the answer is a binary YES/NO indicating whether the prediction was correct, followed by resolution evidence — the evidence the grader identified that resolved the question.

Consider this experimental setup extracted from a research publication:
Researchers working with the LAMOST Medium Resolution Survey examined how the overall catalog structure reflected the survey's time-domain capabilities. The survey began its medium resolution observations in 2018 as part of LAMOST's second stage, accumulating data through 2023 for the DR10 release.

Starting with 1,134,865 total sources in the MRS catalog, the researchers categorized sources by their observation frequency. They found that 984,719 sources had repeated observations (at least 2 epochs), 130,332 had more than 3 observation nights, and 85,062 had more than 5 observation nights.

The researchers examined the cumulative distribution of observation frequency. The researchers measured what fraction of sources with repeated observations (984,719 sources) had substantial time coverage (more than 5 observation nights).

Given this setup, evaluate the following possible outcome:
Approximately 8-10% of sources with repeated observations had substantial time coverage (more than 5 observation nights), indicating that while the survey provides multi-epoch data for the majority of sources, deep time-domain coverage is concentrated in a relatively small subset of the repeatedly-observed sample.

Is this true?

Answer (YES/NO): YES